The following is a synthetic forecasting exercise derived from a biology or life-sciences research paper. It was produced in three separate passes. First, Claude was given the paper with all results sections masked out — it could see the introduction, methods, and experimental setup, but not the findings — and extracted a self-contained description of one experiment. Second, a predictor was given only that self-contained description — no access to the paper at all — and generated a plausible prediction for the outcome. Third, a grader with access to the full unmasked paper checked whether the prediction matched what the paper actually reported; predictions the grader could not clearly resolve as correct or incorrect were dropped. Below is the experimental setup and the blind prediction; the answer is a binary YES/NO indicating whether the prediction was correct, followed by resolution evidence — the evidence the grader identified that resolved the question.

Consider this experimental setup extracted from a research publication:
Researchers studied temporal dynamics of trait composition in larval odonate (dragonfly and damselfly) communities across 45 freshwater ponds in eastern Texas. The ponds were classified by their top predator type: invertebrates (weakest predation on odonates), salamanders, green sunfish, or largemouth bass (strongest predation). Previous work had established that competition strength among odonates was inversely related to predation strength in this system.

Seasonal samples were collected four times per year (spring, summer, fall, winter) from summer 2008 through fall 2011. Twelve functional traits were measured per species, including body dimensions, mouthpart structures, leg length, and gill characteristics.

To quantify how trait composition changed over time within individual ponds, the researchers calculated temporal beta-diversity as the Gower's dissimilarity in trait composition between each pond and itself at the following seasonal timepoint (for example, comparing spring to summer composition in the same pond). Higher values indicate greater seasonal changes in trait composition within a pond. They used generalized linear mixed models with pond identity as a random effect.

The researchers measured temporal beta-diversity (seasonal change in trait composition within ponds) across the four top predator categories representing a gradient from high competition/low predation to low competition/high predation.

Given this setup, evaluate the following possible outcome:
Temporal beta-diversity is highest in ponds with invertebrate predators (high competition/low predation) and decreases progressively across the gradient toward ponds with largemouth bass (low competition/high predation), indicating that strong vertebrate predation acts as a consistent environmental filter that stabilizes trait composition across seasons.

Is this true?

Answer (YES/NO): NO